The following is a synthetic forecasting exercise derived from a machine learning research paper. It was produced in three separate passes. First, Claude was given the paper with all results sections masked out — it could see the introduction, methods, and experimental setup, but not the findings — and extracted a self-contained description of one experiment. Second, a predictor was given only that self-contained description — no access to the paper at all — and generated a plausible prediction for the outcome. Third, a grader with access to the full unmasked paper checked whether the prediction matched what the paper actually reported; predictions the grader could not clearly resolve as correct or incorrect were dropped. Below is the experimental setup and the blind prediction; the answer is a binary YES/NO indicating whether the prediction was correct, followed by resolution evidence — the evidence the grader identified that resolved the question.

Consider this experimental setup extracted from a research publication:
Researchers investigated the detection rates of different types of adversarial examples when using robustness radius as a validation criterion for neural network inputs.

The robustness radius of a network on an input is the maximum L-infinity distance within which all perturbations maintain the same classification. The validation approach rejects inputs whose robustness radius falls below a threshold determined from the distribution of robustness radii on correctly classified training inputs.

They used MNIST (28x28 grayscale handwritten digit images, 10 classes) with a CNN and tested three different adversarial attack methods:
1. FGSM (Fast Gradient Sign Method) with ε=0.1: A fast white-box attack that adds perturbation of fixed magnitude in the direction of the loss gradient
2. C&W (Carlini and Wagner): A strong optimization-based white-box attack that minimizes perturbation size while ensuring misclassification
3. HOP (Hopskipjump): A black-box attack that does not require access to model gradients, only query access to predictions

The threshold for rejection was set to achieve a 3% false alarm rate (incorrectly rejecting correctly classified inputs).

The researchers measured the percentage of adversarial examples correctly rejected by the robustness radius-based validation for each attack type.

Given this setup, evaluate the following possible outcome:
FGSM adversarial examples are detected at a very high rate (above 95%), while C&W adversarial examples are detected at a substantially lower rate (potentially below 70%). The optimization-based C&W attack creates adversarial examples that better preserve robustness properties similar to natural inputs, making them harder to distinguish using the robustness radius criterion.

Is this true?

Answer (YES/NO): NO